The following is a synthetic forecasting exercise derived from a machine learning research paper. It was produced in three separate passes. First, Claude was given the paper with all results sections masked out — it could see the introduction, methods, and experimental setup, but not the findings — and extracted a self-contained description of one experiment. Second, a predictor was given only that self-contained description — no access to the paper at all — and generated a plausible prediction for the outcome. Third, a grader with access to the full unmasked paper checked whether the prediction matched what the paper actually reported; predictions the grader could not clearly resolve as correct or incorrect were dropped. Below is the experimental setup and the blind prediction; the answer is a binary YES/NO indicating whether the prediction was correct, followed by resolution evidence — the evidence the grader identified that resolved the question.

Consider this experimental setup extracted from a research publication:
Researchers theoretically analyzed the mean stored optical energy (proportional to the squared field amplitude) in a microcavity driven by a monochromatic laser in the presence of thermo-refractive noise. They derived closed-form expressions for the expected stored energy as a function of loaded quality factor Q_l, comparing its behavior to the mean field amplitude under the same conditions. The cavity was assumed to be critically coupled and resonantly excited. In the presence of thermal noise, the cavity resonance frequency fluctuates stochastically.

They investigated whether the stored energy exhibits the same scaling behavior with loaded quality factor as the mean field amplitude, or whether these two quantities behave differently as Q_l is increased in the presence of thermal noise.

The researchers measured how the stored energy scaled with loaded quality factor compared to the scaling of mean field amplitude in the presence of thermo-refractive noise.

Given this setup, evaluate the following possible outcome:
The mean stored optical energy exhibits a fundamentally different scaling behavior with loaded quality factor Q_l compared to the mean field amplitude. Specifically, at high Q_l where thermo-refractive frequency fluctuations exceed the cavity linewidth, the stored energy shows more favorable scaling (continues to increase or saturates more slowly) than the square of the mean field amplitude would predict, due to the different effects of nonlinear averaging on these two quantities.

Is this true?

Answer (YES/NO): YES